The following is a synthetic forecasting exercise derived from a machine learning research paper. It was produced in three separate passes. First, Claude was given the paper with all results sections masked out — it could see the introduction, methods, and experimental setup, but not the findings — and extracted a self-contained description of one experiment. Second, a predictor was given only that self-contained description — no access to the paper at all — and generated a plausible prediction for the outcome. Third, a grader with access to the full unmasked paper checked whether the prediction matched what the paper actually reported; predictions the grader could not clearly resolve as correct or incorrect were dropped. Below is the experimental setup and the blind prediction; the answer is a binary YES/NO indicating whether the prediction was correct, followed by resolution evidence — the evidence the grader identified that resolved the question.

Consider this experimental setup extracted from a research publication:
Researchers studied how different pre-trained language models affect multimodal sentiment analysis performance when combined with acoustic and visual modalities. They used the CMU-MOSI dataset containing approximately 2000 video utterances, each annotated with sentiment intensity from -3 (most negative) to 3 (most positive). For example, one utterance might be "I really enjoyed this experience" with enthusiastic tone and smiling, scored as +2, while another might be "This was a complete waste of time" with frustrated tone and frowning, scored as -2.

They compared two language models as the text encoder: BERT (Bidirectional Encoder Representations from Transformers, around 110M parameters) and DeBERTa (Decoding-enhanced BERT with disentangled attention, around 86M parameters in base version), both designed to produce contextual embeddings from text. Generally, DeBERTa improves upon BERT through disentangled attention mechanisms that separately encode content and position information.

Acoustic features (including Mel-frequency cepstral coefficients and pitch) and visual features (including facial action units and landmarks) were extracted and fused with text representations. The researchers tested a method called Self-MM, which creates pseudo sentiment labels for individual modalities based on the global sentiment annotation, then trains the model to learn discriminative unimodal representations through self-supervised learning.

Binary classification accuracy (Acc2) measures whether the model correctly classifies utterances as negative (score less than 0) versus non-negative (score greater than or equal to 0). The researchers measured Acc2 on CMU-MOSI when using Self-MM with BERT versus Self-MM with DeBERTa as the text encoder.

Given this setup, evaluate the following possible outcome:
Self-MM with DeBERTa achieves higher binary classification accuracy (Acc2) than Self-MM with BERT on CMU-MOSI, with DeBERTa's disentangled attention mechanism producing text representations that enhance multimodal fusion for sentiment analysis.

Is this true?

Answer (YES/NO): NO